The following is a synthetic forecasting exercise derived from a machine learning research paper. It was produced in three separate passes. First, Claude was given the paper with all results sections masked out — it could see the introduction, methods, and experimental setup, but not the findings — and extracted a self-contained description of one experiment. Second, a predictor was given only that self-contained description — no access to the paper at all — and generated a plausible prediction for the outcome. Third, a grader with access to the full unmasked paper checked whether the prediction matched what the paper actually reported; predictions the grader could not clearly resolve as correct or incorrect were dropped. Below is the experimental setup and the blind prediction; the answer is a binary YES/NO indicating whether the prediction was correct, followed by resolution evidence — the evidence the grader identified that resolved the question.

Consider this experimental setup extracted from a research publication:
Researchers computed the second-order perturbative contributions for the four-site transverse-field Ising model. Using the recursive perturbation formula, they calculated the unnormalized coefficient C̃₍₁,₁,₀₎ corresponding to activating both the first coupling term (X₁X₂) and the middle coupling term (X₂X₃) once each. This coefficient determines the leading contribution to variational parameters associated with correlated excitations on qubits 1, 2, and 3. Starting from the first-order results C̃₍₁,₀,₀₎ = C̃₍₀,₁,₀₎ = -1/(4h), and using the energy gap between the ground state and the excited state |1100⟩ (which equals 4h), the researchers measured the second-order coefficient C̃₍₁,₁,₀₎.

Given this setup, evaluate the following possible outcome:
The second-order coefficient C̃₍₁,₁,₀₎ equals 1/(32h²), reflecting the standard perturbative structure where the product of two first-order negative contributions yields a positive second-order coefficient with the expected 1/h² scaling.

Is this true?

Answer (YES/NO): NO